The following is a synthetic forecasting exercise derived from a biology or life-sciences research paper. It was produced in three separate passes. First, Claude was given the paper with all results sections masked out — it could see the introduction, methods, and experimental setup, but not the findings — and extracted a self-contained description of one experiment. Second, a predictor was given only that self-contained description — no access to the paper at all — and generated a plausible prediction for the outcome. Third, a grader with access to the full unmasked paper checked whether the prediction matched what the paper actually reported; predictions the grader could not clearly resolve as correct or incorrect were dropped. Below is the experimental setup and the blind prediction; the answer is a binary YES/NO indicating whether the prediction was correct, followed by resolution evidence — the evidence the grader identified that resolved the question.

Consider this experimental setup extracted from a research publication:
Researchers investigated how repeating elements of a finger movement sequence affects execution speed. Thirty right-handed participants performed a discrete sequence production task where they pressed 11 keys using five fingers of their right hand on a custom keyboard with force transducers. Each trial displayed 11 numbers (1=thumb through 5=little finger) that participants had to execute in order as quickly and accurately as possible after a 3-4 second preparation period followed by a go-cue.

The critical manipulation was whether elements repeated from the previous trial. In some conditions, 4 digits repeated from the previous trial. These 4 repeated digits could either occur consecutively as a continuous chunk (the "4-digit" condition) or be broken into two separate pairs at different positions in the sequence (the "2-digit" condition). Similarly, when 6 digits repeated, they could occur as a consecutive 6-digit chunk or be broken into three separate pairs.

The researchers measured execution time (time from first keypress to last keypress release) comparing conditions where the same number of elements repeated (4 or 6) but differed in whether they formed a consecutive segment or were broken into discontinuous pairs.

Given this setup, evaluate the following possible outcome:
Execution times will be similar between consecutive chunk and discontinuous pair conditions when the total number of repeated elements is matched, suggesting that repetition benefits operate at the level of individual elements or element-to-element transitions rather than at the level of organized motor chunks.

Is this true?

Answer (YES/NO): NO